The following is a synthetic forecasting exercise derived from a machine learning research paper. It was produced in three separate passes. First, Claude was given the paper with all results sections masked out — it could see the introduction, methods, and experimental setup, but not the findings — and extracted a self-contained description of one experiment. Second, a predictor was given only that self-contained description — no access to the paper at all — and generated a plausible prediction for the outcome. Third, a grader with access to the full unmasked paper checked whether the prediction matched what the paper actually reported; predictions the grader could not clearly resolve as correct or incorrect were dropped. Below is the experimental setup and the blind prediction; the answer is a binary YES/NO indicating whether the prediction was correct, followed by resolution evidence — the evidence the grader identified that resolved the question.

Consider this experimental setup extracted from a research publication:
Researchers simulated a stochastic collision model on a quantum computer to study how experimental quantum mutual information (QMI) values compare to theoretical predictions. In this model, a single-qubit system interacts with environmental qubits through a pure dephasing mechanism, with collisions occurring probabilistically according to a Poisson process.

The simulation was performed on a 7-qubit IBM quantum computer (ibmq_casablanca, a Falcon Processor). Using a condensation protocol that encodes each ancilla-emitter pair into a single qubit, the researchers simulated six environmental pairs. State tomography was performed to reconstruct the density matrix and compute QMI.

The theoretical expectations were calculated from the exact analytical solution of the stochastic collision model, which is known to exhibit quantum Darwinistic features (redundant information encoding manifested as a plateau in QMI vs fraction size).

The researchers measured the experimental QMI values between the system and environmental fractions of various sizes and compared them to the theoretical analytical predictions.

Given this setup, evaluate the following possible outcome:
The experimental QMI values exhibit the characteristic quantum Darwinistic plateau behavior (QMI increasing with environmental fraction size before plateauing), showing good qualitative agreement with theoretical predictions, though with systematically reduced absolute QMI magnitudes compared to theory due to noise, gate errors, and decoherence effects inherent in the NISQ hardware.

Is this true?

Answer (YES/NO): YES